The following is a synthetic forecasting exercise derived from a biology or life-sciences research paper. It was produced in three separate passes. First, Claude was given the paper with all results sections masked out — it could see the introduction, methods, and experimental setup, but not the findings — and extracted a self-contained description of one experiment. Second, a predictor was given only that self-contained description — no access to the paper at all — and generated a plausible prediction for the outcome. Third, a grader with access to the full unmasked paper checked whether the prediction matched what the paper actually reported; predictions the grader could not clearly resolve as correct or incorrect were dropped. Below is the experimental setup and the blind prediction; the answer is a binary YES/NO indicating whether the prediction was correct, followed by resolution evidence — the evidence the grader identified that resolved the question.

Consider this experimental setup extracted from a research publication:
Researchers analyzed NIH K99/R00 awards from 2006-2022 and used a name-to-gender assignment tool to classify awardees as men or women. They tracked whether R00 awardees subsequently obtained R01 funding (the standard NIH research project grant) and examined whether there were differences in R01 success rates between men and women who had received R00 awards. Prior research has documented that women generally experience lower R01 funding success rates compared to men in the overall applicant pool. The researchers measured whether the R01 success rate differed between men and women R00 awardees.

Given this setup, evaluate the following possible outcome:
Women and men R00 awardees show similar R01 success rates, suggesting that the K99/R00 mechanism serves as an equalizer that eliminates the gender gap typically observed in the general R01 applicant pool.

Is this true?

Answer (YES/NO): NO